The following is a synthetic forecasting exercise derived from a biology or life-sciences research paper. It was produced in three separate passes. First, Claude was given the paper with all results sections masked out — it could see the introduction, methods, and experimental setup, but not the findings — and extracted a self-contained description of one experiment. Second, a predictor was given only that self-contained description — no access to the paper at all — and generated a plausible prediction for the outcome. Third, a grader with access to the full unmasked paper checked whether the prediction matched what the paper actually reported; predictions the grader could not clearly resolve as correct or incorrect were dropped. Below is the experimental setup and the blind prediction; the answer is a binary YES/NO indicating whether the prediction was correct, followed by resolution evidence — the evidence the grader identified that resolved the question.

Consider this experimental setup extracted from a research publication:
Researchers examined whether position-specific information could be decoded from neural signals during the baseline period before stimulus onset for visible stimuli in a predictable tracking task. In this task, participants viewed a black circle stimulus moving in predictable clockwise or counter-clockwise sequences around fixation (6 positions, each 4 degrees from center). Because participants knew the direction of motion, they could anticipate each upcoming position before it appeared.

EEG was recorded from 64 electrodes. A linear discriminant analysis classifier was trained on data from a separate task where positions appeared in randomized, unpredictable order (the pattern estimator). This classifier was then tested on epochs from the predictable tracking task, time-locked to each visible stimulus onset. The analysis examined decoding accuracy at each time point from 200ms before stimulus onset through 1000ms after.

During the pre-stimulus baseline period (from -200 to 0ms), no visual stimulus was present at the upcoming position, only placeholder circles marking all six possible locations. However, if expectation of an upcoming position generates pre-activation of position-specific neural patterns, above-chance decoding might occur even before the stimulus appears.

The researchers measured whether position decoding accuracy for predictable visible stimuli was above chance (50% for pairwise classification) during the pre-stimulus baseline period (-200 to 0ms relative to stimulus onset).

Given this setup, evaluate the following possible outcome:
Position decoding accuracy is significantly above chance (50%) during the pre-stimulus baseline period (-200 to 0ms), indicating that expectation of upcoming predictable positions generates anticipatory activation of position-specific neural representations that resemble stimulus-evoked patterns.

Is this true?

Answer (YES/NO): NO